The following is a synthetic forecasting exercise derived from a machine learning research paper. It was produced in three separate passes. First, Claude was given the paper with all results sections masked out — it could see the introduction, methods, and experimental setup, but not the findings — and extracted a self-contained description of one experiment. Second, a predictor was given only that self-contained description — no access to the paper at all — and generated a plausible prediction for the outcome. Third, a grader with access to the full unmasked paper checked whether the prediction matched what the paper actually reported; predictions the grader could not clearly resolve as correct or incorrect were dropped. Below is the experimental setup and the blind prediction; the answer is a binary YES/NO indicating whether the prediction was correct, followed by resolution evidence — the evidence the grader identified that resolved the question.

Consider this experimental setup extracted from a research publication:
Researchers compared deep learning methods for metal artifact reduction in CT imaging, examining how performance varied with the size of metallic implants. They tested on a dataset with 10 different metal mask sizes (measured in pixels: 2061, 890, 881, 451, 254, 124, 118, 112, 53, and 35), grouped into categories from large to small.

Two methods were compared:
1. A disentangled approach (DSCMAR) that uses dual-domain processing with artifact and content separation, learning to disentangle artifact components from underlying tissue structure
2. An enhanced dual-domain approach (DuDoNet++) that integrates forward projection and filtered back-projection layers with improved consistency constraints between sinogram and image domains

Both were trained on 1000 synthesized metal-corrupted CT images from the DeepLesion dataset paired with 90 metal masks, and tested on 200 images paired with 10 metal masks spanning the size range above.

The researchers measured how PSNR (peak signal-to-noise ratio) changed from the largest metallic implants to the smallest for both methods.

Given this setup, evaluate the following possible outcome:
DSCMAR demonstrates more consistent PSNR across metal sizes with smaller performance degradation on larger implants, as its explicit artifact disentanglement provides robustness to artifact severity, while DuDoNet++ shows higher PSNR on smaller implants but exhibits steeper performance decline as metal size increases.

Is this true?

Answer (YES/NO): YES